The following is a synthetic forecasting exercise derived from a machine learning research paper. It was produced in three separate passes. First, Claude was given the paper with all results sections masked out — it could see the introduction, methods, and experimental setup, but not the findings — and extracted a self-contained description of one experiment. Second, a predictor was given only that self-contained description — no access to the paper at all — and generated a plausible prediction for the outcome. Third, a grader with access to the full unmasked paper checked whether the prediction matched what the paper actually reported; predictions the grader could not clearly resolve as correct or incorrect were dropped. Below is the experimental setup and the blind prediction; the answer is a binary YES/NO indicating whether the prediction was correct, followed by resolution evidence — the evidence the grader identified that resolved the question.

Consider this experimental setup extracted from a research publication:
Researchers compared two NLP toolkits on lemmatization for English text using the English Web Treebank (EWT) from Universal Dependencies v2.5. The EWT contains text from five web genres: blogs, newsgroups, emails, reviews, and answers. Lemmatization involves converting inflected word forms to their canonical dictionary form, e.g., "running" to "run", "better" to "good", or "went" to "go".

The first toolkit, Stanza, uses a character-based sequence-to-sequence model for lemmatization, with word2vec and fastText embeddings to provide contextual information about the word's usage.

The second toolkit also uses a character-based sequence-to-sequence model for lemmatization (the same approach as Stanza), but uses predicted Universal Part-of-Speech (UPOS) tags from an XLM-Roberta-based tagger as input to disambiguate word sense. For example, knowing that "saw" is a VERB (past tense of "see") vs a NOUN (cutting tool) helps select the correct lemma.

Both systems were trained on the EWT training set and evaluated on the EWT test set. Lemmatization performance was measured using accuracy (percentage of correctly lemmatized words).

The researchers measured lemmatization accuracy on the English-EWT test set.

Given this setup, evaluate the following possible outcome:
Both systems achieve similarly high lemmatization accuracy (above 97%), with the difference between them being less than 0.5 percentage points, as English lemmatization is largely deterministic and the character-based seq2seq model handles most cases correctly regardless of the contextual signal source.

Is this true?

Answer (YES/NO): NO